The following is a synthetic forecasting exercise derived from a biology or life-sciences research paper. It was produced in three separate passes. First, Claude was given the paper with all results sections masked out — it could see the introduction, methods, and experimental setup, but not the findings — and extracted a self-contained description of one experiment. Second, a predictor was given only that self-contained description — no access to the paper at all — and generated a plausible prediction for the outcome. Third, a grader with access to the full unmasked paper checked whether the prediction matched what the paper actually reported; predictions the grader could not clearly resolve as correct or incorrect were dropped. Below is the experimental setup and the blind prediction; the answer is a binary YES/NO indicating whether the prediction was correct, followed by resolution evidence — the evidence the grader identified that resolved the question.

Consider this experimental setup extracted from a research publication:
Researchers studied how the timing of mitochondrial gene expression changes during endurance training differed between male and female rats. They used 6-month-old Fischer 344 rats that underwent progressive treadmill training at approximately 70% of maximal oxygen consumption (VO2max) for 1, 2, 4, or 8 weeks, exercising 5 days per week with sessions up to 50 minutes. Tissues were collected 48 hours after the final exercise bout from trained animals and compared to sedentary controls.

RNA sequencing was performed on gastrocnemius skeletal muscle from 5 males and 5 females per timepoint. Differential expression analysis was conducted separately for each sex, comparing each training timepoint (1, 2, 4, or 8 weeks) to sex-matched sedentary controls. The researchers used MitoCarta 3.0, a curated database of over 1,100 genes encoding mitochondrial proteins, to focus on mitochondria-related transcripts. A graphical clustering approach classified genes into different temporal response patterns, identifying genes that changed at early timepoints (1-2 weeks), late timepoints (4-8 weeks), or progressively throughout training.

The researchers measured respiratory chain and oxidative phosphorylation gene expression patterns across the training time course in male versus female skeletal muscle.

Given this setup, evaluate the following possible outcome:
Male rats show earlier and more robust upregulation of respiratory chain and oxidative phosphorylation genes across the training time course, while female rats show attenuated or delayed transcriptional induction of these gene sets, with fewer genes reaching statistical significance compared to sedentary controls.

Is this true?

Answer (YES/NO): NO